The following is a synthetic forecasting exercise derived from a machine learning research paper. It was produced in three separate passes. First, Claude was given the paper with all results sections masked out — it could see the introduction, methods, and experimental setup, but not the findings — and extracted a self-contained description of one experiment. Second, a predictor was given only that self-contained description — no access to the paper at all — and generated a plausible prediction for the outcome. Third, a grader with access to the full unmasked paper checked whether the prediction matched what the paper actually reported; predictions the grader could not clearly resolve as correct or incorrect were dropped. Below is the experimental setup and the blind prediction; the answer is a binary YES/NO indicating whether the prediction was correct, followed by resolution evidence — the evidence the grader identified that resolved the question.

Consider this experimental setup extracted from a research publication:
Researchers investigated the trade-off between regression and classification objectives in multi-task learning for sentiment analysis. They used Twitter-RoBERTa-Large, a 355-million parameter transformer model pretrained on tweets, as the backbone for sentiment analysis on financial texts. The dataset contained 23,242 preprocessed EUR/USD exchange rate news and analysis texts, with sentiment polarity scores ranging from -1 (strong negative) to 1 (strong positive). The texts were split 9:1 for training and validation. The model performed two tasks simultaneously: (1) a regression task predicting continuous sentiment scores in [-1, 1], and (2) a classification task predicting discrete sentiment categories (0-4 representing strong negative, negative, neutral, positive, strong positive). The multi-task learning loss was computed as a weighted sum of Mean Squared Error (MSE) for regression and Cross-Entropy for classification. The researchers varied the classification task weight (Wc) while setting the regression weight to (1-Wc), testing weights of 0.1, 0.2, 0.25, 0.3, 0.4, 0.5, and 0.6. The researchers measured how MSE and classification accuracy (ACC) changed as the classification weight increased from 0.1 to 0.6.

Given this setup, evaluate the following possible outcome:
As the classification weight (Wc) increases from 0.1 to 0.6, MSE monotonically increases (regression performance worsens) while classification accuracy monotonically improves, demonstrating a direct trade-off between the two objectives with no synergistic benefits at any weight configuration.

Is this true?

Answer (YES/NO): NO